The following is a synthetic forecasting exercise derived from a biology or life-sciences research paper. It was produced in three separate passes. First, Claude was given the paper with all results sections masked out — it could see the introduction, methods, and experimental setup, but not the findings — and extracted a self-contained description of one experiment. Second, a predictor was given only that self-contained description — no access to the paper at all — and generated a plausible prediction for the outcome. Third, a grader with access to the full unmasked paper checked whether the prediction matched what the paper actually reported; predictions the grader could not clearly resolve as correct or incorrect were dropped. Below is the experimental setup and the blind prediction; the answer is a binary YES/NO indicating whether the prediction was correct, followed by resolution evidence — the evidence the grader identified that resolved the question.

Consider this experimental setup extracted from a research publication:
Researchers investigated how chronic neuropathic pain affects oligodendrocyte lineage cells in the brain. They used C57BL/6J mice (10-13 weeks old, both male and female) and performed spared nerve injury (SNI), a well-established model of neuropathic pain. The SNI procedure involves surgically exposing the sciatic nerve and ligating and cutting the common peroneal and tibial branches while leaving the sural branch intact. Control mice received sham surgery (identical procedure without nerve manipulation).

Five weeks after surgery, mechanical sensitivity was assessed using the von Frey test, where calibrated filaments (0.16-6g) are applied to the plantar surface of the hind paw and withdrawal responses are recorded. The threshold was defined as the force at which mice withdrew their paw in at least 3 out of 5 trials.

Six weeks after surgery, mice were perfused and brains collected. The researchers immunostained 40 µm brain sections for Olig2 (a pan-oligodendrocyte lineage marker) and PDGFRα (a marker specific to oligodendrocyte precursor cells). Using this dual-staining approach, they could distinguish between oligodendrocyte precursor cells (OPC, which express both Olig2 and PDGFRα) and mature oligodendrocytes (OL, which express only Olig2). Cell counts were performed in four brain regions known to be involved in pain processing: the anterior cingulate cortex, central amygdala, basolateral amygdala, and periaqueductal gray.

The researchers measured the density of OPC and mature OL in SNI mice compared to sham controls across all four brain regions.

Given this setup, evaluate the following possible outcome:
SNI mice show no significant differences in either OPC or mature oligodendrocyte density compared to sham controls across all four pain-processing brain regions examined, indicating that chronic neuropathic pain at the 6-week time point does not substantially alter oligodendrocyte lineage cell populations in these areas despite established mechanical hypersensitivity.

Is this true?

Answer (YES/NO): NO